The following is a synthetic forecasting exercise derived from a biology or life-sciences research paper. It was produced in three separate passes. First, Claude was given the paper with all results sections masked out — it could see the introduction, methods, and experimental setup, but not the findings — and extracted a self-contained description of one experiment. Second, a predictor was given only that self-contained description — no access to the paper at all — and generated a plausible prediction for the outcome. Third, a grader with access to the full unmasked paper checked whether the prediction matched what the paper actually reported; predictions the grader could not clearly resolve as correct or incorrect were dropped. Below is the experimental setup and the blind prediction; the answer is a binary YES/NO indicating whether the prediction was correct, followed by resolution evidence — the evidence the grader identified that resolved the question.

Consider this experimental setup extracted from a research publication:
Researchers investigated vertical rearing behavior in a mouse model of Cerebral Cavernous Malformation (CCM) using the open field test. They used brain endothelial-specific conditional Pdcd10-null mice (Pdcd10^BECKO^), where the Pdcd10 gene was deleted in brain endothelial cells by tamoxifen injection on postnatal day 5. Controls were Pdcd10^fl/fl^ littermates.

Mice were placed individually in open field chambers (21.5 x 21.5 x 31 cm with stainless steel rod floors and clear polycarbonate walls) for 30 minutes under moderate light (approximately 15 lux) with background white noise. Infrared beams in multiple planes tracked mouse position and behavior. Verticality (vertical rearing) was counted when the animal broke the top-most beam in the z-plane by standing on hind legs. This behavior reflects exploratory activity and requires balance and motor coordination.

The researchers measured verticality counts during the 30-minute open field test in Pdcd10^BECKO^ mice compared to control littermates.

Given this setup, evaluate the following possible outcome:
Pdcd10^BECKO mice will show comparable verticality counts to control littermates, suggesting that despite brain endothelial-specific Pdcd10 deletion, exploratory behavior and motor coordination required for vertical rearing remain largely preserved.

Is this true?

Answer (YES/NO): YES